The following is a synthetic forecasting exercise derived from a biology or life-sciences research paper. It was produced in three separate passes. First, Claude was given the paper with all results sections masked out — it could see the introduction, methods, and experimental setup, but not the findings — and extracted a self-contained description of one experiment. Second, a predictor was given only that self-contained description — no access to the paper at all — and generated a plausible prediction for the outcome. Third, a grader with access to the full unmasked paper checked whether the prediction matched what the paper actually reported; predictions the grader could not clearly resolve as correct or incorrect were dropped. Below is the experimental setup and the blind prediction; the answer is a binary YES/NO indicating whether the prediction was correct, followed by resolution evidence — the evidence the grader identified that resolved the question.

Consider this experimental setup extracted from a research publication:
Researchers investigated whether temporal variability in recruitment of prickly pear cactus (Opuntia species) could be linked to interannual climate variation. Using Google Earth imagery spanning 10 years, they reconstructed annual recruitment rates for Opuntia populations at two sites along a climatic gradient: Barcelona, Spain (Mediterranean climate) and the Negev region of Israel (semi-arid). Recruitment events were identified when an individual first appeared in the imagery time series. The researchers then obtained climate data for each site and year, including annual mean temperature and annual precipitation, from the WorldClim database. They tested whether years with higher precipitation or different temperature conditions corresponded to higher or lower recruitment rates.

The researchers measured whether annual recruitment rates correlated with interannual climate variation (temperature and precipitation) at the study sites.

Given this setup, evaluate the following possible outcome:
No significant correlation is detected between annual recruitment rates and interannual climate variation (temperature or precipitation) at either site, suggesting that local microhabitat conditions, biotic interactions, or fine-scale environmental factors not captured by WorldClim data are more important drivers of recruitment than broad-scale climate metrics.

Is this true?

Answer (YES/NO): NO